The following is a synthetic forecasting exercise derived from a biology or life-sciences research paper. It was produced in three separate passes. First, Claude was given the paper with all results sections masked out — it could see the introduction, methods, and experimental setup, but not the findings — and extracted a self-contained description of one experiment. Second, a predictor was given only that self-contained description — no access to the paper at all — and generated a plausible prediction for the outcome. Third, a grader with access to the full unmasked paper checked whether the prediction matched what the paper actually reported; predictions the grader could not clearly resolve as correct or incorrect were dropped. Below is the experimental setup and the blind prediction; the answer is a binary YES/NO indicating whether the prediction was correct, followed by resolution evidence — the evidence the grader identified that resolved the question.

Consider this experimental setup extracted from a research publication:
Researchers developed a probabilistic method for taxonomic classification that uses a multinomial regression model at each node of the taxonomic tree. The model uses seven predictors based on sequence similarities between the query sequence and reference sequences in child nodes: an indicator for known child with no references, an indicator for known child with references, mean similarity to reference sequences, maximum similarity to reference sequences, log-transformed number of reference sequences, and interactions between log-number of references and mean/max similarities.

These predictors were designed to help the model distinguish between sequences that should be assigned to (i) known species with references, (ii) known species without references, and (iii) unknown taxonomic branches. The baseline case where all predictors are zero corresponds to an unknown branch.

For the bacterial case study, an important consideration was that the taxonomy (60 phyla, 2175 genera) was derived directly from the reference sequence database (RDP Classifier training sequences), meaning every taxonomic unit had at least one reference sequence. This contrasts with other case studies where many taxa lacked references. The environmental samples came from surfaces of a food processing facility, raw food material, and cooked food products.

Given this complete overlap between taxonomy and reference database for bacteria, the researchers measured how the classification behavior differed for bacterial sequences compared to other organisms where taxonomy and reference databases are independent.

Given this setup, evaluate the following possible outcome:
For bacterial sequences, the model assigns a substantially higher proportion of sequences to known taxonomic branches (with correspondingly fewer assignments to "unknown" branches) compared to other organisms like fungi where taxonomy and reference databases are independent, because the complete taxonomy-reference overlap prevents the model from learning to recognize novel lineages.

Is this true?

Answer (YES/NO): NO